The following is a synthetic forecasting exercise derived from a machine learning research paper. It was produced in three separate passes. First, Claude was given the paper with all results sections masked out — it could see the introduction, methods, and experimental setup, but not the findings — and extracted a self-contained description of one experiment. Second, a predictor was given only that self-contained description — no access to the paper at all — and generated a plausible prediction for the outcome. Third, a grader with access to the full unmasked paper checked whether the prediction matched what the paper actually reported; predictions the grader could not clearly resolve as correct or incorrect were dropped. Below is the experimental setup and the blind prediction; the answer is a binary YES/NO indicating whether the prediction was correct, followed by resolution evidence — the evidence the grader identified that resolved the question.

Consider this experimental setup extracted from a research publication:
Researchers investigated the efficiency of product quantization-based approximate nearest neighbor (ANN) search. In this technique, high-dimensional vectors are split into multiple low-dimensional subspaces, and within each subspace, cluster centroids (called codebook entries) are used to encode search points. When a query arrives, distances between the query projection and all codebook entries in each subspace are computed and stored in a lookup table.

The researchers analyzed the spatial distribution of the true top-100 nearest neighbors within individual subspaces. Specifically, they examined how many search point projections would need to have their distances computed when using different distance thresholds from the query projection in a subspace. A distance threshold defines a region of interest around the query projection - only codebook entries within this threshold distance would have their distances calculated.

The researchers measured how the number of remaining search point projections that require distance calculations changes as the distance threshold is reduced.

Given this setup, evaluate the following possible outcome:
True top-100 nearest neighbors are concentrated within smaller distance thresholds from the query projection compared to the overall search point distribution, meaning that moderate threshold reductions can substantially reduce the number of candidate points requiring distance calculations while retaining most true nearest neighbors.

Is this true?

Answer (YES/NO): YES